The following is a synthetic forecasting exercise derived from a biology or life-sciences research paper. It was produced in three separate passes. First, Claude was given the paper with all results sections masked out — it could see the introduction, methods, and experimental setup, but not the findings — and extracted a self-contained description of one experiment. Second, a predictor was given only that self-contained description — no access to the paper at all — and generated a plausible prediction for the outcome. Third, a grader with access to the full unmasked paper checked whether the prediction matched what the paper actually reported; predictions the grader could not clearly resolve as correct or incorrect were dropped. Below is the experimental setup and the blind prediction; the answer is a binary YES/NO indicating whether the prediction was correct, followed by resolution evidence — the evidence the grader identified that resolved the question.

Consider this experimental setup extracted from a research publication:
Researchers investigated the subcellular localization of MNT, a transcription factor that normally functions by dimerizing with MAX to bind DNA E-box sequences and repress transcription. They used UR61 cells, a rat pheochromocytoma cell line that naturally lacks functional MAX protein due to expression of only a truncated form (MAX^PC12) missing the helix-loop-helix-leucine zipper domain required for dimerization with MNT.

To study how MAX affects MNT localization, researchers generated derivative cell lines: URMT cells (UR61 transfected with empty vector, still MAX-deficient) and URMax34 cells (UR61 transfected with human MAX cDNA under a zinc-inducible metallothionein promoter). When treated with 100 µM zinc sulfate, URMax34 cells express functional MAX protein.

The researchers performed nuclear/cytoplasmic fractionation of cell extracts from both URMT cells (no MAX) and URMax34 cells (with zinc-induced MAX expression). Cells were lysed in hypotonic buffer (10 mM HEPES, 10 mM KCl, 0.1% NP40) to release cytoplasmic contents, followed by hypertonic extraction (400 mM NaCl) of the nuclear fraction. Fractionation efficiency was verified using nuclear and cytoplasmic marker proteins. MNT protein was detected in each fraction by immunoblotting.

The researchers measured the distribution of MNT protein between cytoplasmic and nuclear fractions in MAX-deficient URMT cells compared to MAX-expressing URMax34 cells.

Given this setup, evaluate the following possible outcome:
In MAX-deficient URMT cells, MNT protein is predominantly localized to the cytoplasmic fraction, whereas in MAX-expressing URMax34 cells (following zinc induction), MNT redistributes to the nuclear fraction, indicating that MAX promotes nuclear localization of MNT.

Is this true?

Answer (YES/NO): NO